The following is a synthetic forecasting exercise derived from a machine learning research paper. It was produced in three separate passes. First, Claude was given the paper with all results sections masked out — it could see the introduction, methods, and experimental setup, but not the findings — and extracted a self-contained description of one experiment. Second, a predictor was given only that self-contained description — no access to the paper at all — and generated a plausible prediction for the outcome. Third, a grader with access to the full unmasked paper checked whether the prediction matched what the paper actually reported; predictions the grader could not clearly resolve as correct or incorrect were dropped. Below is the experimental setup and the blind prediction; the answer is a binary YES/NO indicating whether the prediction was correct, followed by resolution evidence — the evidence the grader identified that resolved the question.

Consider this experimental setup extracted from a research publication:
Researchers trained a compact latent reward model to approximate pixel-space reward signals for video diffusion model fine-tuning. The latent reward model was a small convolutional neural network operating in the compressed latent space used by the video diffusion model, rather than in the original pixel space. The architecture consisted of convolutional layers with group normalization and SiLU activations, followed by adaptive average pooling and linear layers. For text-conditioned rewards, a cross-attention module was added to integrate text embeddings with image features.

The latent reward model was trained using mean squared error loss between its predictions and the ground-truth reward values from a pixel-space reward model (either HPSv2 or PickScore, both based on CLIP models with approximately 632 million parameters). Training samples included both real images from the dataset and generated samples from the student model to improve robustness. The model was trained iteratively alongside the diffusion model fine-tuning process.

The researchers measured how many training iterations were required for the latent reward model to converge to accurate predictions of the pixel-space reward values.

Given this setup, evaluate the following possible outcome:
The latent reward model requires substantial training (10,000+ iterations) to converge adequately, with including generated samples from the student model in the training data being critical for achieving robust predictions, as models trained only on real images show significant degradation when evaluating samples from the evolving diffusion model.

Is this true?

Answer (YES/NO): NO